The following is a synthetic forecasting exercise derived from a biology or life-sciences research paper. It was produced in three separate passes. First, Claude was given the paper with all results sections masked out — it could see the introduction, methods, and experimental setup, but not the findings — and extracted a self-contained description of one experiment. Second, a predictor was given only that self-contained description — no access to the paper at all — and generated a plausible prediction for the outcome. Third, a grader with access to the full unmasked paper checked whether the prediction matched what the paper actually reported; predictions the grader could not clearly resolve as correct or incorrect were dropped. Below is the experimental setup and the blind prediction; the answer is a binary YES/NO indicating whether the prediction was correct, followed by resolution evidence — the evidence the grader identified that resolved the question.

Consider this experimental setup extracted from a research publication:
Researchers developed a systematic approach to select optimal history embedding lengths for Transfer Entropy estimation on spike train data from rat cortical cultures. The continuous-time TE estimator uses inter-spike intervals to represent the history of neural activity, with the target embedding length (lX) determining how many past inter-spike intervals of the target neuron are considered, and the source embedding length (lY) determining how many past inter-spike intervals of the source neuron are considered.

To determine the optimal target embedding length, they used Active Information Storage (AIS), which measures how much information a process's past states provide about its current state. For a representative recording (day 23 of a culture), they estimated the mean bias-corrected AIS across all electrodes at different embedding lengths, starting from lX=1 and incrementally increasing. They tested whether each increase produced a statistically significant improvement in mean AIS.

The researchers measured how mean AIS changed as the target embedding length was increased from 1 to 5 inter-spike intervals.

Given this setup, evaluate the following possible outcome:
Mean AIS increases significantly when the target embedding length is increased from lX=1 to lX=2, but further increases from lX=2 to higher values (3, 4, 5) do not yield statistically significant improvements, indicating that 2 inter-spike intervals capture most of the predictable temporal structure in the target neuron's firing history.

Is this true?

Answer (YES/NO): NO